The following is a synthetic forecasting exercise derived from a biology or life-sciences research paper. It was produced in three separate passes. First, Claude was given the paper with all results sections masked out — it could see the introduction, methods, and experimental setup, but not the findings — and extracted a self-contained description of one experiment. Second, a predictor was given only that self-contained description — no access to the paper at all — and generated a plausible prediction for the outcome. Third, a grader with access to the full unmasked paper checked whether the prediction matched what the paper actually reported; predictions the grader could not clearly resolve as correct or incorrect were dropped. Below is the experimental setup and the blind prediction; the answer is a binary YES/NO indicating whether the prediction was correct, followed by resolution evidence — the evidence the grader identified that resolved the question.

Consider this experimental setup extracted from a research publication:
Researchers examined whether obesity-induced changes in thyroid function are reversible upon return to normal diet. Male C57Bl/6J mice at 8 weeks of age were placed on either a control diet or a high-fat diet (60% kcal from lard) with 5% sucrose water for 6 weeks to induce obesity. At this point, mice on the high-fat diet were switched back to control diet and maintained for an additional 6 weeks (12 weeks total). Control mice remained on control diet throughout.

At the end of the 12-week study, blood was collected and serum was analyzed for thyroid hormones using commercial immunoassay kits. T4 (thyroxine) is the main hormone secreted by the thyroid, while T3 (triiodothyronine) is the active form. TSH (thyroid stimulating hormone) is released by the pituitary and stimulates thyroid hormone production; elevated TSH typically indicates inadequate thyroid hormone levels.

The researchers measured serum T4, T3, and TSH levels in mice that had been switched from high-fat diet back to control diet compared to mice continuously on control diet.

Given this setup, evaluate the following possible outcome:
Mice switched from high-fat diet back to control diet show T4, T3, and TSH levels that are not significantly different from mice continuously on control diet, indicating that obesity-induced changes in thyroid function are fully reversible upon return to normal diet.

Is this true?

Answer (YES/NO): YES